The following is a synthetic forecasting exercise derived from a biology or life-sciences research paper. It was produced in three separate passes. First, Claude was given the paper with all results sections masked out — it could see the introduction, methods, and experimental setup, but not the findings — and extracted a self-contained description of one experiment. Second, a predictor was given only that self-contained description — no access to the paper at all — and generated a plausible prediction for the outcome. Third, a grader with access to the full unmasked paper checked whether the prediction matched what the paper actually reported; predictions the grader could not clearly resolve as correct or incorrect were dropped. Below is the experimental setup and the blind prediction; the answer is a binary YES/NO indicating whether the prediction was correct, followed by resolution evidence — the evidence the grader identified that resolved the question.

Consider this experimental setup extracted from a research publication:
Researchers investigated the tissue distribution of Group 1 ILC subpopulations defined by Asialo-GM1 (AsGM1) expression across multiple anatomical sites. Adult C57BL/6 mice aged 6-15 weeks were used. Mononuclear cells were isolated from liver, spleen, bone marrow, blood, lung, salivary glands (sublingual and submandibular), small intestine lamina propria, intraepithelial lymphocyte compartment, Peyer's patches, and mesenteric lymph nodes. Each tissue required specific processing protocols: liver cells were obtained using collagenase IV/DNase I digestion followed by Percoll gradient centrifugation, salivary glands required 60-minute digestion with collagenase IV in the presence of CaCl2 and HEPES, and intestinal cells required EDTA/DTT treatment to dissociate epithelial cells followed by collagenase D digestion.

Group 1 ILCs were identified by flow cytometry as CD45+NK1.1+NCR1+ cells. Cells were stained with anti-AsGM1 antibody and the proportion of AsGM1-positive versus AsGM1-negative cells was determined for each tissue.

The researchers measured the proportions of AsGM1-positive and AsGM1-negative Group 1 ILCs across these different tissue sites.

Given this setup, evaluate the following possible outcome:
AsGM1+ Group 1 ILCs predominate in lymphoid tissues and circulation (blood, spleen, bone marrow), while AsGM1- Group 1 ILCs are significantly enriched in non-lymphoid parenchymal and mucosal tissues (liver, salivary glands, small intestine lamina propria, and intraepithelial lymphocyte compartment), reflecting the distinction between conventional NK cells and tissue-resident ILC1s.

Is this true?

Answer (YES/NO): NO